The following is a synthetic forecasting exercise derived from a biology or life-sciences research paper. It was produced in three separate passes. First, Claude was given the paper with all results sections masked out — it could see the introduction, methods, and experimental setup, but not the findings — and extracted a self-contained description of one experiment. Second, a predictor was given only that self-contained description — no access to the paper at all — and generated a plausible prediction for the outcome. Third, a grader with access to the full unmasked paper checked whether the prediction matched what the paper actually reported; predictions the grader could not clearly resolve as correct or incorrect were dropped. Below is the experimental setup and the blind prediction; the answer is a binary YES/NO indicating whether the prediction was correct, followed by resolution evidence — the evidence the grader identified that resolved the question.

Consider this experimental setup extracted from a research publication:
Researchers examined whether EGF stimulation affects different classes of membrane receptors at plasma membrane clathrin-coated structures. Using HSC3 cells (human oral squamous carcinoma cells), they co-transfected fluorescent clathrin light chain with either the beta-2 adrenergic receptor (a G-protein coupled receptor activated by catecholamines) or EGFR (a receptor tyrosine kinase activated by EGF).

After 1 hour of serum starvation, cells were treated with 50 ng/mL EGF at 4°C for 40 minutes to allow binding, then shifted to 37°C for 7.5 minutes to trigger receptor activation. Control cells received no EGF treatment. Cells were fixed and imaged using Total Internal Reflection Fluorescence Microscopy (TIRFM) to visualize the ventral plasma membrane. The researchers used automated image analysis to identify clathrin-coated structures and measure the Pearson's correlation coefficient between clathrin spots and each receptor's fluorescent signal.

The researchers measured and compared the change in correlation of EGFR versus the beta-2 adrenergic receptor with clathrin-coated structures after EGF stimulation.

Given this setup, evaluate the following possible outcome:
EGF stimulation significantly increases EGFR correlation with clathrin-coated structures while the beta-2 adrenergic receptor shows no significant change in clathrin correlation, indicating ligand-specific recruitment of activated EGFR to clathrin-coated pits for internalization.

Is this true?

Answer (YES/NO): YES